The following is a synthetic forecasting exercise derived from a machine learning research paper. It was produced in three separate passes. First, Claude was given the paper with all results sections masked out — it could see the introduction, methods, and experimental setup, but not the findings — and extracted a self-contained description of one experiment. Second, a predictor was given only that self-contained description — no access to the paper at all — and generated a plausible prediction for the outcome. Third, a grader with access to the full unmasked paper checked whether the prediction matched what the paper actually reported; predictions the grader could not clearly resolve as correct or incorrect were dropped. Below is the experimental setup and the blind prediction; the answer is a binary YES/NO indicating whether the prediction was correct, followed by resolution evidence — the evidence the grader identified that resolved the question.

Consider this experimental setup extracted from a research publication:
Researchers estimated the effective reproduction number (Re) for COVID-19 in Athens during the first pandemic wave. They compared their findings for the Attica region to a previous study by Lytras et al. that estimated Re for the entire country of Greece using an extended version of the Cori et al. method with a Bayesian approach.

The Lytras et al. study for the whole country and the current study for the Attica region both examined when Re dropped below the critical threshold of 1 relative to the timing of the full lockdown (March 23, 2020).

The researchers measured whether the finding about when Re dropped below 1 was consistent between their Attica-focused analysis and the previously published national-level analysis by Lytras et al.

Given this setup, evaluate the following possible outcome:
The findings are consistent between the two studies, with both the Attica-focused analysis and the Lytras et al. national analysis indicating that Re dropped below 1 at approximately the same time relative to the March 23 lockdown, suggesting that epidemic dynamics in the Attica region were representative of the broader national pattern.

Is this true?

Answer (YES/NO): YES